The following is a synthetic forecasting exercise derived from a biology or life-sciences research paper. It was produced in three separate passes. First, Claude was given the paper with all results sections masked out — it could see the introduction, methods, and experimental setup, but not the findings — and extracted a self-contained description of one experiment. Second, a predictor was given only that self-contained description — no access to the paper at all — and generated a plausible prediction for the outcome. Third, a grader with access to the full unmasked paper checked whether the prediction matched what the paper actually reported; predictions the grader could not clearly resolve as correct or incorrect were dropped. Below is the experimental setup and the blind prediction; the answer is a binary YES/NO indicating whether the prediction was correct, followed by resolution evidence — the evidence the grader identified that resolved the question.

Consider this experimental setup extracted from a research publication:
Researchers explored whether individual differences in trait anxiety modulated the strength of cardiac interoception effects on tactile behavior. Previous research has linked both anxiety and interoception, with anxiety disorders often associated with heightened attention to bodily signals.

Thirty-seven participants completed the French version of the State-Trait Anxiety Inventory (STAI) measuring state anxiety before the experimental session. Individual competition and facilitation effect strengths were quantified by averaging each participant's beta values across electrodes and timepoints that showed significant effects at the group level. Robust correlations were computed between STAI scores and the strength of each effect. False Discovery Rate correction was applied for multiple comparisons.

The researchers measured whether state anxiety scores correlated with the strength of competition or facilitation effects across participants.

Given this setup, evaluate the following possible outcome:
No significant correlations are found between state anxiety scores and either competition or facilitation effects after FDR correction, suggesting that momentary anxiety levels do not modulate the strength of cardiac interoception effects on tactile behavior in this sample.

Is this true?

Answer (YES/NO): YES